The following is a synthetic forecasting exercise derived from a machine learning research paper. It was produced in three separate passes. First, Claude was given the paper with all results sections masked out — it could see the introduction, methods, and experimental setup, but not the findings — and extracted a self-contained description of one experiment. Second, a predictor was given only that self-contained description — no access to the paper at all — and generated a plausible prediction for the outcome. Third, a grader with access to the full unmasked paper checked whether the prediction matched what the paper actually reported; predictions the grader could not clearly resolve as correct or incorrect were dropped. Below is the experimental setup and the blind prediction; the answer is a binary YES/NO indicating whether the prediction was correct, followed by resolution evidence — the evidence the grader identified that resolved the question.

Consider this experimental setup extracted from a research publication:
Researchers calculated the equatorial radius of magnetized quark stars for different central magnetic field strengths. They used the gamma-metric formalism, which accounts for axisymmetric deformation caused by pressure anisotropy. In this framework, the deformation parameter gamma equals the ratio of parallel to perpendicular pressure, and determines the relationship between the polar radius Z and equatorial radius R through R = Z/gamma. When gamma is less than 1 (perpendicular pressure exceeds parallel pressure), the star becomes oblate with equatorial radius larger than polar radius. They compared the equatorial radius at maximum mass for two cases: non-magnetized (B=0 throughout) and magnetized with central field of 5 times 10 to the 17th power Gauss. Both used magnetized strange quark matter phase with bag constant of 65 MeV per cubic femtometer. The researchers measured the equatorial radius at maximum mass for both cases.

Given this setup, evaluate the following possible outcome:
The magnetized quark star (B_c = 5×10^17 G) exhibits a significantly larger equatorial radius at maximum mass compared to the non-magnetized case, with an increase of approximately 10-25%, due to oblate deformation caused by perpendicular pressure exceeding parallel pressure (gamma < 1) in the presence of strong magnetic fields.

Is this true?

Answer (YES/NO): NO